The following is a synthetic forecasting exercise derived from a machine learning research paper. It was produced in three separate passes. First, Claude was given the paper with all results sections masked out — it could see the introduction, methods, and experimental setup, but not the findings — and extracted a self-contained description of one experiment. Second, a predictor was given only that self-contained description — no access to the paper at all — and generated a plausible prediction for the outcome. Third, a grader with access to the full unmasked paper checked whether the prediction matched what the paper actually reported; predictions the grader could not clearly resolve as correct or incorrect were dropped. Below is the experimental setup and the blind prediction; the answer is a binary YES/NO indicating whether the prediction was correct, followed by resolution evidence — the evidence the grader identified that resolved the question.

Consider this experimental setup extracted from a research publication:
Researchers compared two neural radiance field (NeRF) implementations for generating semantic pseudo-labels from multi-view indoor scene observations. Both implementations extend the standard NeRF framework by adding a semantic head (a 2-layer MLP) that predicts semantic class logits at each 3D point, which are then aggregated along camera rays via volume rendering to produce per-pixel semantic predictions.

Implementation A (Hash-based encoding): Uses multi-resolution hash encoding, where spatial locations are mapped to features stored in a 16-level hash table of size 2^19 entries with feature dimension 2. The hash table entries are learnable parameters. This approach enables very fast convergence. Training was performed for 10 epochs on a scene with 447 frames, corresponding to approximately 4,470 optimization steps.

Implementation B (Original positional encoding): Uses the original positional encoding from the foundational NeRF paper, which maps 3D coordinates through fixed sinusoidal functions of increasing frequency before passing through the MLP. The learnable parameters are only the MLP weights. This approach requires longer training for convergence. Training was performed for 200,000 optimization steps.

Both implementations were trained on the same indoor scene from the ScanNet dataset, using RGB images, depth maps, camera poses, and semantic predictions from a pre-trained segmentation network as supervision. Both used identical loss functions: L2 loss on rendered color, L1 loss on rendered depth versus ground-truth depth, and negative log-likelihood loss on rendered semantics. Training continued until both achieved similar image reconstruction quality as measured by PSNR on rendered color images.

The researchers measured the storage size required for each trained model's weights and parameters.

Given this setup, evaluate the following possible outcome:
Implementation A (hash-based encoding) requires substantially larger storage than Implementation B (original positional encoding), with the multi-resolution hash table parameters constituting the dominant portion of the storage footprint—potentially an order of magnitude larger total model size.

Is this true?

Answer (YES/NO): YES